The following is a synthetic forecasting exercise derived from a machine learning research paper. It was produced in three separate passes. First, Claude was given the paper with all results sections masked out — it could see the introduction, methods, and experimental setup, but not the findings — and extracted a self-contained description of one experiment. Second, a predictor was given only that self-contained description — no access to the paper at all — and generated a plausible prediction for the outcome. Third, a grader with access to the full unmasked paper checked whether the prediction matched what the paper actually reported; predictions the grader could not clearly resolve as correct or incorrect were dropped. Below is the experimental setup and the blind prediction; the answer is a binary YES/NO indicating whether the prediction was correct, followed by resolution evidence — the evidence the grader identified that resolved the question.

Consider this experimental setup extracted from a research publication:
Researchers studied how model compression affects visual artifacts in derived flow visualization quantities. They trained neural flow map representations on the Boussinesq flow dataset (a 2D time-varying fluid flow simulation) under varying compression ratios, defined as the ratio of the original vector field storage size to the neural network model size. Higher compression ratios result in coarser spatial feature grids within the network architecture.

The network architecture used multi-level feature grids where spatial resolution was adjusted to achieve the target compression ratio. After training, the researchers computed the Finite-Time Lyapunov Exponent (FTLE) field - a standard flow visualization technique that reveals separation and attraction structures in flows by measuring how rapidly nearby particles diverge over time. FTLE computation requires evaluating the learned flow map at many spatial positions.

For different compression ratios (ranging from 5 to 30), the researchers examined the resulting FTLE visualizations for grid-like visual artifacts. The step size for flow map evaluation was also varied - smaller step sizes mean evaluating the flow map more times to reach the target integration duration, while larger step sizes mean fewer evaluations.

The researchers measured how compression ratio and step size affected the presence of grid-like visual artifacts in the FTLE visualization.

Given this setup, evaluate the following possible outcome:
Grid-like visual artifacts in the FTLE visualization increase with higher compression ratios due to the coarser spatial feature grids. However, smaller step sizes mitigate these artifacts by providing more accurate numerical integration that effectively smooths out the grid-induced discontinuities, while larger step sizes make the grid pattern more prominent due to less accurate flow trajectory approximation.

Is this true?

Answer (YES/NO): NO